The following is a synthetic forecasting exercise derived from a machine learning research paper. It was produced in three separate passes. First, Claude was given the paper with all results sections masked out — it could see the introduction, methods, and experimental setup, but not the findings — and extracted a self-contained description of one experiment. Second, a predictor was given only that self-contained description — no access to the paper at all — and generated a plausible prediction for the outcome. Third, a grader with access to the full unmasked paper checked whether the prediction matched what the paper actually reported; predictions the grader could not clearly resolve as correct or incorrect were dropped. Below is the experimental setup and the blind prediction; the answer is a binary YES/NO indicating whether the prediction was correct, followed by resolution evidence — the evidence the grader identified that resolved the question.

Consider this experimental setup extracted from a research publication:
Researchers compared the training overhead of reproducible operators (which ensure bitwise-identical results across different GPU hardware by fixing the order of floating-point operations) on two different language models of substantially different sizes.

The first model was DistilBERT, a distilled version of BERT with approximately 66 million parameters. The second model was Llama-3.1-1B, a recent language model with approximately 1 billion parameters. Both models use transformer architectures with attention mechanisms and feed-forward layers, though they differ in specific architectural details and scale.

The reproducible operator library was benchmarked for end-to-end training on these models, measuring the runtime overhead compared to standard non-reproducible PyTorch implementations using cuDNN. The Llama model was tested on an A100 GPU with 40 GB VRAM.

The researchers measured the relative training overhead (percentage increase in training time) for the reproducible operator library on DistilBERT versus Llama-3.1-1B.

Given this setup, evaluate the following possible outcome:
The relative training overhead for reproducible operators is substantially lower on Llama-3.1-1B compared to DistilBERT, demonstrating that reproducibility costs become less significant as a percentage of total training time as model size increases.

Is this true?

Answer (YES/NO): YES